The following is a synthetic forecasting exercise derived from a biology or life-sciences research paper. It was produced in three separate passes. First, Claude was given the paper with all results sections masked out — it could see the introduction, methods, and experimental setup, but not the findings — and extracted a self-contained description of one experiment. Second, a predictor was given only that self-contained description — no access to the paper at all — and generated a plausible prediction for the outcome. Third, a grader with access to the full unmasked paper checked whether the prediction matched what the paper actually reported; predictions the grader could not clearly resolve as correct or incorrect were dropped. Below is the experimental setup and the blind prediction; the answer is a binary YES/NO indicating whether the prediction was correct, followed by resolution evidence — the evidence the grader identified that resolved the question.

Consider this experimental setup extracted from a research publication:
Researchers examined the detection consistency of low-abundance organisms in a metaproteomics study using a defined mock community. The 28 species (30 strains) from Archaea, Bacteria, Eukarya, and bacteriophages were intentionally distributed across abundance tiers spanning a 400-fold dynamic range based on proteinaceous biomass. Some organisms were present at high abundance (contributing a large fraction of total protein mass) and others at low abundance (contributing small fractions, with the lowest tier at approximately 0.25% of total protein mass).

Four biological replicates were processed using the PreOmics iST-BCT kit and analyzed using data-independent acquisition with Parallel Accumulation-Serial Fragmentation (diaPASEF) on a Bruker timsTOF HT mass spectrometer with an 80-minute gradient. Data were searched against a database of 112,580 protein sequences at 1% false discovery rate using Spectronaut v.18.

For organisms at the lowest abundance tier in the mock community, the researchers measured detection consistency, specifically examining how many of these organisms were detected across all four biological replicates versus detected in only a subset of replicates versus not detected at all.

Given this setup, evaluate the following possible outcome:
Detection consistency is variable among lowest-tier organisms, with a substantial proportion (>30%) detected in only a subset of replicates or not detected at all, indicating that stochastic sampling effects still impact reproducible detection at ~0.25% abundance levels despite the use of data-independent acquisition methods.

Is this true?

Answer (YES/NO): NO